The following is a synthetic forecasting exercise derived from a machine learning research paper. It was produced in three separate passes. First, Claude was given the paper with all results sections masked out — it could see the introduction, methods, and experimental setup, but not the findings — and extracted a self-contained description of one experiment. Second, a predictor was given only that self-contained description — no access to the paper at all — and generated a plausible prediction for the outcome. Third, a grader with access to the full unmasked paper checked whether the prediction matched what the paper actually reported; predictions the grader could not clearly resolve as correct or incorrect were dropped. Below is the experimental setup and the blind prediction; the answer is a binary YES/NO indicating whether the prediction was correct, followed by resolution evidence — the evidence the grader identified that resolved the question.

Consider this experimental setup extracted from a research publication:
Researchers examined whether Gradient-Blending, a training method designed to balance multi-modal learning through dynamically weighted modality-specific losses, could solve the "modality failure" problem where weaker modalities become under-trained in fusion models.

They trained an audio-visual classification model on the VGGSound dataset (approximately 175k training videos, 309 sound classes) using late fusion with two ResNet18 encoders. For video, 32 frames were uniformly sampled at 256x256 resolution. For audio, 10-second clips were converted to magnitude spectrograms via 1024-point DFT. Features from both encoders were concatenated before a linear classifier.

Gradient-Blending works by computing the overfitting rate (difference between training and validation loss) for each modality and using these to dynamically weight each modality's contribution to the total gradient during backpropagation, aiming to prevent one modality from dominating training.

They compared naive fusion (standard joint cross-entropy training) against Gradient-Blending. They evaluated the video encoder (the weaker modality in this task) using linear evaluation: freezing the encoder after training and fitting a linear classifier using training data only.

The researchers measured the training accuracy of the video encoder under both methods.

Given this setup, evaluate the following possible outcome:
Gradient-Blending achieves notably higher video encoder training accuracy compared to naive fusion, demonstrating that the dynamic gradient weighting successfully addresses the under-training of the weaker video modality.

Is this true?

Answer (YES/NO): NO